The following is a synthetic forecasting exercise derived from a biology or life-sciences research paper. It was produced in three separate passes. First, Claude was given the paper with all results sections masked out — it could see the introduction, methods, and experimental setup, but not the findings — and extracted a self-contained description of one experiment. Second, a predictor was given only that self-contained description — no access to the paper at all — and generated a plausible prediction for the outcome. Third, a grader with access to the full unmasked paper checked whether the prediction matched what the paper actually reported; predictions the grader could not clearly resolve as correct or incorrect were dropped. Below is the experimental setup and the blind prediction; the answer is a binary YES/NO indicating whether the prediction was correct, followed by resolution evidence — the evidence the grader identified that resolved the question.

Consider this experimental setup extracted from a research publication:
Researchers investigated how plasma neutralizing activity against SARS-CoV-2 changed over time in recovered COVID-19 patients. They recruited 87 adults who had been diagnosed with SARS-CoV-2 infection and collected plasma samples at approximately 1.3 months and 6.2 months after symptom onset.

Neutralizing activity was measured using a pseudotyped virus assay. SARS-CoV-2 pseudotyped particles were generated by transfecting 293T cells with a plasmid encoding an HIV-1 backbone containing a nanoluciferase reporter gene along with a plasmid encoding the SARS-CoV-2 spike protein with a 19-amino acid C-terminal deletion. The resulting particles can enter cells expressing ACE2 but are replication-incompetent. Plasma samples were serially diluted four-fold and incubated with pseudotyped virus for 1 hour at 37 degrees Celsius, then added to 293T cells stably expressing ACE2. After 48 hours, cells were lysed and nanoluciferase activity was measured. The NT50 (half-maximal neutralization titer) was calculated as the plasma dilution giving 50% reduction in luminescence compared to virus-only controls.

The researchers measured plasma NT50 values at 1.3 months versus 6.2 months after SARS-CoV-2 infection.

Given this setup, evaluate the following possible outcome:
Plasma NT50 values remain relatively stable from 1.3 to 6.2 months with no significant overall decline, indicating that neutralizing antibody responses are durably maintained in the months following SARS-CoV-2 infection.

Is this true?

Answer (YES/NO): NO